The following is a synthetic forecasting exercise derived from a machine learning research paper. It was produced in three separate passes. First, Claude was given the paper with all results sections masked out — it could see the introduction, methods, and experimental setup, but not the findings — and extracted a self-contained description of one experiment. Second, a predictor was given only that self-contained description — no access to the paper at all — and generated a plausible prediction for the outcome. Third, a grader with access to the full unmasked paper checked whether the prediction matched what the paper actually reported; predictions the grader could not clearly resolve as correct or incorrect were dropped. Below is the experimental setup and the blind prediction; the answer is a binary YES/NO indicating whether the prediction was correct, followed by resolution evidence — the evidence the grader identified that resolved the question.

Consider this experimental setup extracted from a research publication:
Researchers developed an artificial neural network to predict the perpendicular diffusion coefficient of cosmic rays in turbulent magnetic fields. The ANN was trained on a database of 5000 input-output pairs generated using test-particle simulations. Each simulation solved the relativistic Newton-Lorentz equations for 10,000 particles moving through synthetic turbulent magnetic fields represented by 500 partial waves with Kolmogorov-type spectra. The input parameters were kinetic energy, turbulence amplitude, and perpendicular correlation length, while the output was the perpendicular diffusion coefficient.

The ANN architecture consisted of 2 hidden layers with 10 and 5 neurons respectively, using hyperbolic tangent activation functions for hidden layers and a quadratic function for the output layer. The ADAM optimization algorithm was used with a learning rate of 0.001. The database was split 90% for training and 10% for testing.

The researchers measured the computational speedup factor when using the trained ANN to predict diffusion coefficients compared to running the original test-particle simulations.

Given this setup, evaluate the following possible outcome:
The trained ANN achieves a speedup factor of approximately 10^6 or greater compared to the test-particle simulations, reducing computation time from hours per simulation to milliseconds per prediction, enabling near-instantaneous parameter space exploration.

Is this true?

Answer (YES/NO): NO